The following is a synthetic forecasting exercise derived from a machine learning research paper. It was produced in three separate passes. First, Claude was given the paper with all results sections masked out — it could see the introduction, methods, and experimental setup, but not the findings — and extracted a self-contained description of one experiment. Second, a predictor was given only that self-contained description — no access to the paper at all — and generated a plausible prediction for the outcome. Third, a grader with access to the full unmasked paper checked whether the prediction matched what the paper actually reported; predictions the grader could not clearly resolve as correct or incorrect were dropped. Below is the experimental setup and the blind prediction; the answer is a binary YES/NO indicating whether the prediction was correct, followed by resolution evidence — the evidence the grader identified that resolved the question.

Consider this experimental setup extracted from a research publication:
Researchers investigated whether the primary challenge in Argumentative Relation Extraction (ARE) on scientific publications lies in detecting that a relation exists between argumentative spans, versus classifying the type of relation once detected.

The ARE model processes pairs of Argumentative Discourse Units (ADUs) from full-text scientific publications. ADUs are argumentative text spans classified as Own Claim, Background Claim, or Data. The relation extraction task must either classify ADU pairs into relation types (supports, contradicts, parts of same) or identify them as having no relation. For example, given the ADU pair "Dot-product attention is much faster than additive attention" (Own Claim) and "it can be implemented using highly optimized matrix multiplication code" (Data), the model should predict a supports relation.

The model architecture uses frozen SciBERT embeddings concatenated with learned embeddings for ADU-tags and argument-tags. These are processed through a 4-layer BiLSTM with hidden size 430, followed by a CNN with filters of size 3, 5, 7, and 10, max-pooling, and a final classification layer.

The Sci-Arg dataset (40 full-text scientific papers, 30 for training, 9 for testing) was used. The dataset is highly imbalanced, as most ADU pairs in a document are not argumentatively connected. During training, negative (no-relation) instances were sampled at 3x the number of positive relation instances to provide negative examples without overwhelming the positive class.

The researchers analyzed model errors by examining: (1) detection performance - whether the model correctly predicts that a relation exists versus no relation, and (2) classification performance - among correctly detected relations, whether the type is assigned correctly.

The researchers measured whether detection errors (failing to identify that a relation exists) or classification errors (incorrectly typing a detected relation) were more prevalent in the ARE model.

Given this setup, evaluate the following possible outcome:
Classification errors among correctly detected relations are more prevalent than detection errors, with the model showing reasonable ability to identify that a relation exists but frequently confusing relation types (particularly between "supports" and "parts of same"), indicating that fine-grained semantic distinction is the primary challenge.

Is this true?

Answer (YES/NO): NO